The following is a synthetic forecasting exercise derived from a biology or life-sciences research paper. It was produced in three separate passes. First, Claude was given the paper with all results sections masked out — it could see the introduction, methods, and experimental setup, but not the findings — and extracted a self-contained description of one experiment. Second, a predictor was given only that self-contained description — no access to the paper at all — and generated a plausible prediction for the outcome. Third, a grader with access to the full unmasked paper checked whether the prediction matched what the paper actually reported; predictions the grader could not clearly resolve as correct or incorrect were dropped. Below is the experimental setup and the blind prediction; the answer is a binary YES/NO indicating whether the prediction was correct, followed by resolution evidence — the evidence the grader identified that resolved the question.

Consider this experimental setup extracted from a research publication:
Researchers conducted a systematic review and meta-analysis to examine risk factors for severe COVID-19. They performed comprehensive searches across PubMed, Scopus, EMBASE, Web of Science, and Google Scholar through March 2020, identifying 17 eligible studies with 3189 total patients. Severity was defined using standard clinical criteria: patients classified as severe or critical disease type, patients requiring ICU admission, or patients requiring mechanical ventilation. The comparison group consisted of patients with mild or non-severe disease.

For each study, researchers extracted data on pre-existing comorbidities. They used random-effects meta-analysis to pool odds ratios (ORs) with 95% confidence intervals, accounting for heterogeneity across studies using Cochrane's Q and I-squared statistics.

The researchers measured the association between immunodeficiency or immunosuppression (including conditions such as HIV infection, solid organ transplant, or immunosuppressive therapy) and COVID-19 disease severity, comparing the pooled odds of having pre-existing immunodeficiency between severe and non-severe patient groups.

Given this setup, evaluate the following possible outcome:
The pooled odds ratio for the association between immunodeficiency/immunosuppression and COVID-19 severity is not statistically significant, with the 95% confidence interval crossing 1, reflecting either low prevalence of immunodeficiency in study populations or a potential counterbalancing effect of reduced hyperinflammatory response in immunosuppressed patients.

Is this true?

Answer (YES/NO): YES